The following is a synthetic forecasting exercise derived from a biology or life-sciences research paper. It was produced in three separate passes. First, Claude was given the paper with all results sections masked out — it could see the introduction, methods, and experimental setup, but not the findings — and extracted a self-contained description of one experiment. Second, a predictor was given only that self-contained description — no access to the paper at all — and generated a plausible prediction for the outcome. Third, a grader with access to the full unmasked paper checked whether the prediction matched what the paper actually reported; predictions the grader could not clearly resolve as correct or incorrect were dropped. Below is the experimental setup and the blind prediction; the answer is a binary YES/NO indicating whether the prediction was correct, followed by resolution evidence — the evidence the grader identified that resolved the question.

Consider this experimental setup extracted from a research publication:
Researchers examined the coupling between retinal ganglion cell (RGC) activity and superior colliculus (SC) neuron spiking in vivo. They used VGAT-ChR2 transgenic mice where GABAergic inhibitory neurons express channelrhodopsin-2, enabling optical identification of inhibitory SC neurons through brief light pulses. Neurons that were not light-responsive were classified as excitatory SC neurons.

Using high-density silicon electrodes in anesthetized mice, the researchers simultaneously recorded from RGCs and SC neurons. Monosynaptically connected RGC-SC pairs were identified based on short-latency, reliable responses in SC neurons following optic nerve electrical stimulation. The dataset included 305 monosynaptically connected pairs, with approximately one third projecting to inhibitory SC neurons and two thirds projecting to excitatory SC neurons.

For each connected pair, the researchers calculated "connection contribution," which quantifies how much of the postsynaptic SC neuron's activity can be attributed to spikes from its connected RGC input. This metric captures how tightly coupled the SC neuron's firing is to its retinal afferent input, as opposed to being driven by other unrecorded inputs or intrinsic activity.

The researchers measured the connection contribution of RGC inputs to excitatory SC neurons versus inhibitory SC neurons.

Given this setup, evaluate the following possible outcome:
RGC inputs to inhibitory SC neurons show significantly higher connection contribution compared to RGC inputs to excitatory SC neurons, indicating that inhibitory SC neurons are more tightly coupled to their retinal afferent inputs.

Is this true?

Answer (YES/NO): NO